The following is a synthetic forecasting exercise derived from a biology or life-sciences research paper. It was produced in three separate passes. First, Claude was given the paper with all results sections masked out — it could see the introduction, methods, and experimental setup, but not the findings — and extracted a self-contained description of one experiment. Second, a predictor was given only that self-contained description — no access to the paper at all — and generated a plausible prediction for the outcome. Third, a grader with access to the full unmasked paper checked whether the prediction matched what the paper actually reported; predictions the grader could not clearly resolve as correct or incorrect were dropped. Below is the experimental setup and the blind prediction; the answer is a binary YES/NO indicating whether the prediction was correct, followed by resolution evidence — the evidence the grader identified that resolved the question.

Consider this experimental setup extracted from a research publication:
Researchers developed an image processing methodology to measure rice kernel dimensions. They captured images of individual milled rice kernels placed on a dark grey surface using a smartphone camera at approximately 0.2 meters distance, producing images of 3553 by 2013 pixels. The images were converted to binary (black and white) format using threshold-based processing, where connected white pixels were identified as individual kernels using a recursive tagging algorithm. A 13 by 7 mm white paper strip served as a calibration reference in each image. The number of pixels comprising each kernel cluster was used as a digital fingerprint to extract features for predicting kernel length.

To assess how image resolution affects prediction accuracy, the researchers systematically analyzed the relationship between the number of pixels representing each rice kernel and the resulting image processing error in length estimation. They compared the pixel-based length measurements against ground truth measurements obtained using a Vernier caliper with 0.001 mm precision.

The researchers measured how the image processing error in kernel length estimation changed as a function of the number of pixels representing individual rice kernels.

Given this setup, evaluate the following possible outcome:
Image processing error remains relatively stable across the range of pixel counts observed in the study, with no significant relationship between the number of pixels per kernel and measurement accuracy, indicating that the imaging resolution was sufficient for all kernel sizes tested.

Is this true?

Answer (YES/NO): NO